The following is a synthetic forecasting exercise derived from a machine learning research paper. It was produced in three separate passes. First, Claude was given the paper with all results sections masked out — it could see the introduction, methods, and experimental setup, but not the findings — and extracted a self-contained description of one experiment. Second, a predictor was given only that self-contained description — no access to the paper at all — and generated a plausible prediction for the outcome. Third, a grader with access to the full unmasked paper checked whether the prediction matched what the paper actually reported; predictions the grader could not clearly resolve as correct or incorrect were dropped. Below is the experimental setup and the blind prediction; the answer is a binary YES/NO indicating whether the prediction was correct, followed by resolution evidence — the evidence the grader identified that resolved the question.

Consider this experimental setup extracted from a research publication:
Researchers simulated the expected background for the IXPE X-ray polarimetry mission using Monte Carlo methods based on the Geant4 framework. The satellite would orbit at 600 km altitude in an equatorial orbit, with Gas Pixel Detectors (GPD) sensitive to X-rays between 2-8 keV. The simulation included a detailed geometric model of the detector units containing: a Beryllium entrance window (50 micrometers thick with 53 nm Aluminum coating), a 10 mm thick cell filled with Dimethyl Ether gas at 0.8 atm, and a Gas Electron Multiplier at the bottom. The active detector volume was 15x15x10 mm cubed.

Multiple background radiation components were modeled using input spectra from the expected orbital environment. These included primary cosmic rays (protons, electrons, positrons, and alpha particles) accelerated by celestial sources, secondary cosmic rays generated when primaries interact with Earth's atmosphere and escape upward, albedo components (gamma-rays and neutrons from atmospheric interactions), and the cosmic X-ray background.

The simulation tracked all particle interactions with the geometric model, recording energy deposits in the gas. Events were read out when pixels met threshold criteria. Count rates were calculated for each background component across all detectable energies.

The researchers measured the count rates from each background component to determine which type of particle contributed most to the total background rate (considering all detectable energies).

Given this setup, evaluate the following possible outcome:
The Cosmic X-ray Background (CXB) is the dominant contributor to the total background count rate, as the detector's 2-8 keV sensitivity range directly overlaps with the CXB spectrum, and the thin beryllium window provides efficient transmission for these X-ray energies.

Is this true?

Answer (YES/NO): NO